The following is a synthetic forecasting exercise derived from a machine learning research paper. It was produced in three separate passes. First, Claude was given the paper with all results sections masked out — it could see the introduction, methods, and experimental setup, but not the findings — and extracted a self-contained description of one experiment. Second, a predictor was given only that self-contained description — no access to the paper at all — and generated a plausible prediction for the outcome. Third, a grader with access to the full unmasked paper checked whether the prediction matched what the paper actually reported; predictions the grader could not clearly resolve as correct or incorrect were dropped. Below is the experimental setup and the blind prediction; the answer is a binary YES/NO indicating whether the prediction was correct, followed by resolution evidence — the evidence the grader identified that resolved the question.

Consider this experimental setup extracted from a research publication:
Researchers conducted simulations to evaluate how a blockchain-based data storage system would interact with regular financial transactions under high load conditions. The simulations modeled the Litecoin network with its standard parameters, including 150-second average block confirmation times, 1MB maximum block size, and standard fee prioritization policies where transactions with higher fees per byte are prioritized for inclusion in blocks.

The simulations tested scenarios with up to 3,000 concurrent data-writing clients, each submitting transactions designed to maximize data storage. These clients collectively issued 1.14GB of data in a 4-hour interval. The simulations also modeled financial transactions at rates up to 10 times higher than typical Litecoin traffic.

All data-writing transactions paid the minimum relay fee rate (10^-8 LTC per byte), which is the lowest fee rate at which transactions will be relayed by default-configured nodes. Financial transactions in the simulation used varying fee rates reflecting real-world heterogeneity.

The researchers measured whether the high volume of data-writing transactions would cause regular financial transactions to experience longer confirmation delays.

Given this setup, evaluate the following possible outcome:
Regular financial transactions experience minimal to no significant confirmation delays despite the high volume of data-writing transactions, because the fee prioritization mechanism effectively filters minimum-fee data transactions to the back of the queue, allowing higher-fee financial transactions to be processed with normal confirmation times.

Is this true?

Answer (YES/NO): YES